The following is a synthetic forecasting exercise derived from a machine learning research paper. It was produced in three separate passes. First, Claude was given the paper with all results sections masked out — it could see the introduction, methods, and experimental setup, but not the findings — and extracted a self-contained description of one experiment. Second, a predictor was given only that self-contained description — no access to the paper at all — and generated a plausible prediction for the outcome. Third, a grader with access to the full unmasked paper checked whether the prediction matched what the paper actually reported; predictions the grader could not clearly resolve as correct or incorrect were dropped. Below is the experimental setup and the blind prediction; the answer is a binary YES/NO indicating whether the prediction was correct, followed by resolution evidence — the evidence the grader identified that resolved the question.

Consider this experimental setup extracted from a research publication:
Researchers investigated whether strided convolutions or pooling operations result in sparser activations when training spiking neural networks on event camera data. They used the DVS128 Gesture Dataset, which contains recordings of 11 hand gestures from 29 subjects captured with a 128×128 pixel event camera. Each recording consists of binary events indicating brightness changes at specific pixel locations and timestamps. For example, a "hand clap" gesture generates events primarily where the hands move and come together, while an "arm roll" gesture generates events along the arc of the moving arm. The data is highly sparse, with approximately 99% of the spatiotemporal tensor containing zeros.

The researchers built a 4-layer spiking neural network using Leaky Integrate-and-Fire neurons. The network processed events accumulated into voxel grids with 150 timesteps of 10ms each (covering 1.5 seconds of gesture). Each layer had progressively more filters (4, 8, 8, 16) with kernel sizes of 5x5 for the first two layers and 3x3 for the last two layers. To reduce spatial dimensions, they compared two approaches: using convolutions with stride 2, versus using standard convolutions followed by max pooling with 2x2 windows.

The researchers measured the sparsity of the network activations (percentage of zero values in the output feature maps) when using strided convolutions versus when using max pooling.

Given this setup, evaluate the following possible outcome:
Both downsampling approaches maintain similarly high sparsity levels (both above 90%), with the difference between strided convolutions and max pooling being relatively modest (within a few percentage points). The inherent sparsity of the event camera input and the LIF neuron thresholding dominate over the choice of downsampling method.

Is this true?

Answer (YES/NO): NO